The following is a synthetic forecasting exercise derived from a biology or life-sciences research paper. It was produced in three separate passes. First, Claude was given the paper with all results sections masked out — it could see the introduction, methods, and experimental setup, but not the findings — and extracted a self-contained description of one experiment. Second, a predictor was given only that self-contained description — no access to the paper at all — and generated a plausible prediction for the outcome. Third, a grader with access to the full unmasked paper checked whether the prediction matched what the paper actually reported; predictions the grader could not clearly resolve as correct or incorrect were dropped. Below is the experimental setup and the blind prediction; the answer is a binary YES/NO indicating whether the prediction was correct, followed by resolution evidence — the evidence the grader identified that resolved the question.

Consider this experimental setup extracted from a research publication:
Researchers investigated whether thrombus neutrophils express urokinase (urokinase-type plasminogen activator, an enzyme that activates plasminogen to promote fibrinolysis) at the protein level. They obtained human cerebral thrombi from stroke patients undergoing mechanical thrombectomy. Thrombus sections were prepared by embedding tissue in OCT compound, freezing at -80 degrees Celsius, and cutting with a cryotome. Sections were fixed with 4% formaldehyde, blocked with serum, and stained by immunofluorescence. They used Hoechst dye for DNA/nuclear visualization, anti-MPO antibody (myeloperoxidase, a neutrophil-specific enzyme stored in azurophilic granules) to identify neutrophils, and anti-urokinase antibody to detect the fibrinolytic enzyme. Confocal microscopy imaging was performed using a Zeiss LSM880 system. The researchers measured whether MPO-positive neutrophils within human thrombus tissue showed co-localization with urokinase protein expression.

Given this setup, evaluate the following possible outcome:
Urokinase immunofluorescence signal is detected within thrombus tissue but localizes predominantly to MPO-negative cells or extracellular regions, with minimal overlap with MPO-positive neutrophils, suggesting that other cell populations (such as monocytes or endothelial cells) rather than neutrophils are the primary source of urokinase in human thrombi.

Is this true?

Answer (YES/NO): NO